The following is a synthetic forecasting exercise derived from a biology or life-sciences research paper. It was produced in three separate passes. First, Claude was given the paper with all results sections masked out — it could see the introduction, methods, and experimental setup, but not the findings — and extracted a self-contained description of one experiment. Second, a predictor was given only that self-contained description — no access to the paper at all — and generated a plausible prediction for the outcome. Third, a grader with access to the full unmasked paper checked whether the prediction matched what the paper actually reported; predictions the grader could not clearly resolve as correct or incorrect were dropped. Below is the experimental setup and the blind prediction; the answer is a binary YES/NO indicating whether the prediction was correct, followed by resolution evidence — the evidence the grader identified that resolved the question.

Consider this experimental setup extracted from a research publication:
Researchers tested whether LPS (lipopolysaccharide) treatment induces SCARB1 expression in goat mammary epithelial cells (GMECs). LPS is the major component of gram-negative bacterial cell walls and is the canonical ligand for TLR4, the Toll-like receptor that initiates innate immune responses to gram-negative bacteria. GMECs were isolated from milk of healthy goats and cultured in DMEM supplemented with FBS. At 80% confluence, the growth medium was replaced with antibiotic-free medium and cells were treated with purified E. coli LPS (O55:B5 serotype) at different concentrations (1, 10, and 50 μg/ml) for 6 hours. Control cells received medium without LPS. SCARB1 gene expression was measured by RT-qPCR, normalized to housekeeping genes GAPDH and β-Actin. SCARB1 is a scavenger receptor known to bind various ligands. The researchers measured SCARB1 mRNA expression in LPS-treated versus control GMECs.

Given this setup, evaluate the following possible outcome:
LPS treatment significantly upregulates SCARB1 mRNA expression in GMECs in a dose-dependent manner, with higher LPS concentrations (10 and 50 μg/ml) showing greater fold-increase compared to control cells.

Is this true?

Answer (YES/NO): YES